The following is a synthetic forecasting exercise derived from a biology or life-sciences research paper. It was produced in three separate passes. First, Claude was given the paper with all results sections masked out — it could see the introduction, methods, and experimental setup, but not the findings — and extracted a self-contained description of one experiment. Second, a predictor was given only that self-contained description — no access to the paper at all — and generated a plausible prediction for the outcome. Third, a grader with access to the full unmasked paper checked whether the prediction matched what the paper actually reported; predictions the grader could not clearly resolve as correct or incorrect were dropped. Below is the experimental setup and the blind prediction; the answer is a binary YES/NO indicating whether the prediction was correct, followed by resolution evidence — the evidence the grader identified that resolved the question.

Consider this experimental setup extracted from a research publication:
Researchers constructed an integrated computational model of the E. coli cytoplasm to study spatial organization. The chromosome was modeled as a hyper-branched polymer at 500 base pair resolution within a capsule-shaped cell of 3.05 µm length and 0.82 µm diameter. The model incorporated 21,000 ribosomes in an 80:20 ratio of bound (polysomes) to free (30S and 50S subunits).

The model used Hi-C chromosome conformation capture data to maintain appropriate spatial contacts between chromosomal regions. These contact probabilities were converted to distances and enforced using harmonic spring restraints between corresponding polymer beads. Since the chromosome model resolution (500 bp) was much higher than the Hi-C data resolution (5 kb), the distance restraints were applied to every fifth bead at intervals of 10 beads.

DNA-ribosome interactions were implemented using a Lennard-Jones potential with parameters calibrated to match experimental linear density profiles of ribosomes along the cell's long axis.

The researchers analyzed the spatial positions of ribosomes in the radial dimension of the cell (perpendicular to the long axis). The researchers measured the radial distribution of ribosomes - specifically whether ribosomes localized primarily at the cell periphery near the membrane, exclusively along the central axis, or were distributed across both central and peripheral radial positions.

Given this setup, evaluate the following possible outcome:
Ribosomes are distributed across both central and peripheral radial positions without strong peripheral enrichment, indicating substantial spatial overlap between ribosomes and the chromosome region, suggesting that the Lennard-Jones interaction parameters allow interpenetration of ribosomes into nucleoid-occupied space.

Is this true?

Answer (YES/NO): NO